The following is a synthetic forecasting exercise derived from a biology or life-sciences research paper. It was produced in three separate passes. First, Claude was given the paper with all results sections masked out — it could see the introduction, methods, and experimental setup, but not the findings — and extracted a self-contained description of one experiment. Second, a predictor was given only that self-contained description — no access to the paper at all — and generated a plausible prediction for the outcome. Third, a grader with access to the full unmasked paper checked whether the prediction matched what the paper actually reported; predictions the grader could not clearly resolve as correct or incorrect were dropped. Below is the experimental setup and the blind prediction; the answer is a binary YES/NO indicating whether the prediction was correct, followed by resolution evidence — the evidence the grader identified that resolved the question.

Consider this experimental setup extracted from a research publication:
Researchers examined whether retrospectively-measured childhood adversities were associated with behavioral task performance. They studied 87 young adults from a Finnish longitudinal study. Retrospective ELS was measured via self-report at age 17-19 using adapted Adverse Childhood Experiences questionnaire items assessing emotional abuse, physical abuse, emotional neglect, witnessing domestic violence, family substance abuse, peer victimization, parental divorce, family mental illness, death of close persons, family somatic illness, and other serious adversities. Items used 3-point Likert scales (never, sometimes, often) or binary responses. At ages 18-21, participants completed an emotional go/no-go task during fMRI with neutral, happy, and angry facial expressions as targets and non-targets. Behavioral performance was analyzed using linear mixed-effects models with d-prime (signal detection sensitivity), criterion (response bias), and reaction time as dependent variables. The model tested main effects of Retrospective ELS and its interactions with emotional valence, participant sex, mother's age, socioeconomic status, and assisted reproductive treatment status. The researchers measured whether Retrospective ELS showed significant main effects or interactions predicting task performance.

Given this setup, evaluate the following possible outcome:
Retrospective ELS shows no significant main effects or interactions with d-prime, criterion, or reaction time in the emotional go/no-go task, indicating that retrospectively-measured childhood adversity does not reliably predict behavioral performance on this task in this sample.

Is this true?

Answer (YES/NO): YES